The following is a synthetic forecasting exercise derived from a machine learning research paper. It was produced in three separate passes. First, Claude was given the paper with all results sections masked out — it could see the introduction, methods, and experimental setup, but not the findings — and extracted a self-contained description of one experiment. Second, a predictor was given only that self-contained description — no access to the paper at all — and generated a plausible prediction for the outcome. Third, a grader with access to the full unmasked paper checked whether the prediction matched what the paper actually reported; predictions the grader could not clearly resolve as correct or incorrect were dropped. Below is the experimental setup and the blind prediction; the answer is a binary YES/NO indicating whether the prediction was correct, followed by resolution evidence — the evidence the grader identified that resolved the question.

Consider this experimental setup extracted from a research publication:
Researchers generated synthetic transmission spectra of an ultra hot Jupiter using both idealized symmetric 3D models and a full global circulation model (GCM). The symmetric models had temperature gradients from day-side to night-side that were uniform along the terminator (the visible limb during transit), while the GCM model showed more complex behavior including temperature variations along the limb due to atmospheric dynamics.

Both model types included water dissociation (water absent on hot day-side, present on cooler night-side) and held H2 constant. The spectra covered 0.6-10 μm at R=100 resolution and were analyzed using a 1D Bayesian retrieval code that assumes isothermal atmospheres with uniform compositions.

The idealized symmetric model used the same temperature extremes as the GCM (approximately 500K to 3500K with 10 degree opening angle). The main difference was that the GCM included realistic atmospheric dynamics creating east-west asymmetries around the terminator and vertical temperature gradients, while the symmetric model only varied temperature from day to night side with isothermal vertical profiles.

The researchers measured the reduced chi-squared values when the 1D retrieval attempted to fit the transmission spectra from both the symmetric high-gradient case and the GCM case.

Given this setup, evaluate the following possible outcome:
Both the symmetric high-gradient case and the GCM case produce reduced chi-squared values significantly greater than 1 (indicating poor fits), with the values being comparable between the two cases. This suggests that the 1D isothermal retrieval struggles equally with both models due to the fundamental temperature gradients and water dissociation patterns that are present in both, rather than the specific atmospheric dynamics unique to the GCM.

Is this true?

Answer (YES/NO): NO